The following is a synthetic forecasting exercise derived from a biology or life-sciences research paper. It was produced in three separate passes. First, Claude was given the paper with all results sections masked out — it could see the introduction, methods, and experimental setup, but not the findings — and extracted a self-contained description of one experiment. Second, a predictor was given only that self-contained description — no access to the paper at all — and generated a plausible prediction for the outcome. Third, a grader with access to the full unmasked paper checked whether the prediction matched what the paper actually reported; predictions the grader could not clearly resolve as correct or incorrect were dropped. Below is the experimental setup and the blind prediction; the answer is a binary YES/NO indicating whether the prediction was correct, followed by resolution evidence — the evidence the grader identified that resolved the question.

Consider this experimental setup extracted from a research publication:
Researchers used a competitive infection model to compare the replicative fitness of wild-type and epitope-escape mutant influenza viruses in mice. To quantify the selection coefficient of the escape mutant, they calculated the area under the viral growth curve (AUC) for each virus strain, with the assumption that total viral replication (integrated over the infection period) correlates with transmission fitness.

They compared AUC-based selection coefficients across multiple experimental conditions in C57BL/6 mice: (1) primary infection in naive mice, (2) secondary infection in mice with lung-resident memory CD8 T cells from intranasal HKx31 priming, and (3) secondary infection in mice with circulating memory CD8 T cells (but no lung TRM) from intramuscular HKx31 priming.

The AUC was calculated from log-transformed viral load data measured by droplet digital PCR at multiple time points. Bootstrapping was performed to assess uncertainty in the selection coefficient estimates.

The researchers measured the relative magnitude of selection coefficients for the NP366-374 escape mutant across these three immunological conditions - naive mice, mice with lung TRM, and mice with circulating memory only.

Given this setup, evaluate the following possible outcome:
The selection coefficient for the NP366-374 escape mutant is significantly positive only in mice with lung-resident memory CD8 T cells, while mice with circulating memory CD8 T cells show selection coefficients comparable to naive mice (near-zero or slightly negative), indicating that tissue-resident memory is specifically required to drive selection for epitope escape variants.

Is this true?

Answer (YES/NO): NO